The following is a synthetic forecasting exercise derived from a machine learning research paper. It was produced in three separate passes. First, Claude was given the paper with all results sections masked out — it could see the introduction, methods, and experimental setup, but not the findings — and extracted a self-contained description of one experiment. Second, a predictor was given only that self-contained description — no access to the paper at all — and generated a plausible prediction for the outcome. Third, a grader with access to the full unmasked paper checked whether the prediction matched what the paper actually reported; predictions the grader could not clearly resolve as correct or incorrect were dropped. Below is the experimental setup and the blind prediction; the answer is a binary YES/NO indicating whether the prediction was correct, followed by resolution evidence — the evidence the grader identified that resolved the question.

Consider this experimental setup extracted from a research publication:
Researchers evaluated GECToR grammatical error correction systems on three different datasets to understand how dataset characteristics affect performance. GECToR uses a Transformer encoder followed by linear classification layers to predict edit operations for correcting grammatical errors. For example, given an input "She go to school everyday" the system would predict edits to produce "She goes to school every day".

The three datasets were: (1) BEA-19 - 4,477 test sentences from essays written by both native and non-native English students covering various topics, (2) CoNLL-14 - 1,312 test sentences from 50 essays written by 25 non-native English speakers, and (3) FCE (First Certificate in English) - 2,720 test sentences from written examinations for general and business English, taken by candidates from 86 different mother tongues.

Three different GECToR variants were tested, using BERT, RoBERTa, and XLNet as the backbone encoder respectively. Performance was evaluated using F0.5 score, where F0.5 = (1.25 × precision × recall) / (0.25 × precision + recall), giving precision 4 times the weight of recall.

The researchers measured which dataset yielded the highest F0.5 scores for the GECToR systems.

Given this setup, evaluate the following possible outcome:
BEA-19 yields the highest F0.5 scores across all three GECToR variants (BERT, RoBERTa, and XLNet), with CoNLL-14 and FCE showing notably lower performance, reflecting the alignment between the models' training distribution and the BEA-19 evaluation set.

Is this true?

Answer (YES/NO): YES